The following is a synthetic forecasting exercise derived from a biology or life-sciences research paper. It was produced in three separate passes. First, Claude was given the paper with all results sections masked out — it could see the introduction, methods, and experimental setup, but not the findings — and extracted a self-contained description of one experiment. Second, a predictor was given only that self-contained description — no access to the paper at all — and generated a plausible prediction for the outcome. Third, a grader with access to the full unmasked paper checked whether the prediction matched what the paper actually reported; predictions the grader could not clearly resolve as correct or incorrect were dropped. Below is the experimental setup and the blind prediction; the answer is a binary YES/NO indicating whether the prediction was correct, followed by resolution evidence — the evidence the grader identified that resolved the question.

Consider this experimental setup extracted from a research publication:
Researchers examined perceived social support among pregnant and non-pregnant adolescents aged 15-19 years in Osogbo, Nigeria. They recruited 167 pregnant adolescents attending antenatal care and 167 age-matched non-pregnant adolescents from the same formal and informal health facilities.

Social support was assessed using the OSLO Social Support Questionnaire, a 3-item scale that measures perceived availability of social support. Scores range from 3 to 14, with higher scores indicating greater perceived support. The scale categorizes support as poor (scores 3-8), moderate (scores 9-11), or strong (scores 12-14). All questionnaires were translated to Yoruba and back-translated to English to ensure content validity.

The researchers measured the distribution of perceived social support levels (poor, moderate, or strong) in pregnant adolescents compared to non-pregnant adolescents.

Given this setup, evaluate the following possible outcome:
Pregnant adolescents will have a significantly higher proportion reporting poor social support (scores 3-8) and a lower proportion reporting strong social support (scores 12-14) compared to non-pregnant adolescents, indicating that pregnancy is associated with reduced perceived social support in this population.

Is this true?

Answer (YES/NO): NO